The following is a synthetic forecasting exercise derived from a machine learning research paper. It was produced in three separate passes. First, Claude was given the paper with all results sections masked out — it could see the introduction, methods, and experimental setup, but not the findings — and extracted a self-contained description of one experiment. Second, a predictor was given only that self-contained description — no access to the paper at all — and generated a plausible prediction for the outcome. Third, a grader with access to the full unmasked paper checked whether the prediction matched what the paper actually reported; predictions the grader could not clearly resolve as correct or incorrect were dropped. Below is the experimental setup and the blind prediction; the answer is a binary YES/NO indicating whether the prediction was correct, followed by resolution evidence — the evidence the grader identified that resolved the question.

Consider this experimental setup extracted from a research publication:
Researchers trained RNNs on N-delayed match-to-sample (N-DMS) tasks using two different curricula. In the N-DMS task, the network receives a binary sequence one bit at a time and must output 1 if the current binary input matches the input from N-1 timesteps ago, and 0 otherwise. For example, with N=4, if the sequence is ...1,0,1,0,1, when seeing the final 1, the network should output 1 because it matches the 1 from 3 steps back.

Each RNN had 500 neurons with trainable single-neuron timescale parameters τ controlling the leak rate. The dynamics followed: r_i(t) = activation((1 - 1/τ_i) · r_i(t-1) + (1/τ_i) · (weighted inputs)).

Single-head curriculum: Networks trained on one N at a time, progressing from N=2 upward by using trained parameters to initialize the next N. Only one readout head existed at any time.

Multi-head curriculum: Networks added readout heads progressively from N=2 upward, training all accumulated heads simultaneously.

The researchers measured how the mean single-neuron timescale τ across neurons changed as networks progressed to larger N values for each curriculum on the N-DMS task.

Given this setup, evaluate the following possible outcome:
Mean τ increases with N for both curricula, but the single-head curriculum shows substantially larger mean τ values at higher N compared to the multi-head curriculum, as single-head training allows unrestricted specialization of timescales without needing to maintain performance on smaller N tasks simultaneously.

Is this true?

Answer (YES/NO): NO